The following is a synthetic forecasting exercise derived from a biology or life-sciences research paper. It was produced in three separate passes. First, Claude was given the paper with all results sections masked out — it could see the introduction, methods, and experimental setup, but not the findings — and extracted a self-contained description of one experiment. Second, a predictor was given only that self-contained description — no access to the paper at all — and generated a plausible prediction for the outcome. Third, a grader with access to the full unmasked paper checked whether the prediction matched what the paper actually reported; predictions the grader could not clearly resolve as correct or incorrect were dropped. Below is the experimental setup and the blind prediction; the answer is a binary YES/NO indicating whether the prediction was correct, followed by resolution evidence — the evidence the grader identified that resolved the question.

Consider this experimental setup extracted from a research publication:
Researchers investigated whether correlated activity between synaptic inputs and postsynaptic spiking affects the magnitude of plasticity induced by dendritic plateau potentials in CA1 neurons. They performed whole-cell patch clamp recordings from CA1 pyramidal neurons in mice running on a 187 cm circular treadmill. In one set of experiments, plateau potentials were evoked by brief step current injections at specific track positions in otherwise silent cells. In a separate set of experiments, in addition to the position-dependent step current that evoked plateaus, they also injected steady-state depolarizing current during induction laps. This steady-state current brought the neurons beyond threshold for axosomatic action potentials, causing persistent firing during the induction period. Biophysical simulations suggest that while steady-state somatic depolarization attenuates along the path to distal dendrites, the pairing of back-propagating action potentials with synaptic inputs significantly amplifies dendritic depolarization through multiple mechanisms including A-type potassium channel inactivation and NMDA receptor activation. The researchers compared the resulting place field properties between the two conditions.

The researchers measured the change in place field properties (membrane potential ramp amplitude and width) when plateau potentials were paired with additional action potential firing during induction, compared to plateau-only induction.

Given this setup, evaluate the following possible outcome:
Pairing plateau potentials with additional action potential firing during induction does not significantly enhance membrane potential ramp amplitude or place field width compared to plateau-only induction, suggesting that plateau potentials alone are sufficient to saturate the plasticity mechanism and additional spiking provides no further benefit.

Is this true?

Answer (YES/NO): YES